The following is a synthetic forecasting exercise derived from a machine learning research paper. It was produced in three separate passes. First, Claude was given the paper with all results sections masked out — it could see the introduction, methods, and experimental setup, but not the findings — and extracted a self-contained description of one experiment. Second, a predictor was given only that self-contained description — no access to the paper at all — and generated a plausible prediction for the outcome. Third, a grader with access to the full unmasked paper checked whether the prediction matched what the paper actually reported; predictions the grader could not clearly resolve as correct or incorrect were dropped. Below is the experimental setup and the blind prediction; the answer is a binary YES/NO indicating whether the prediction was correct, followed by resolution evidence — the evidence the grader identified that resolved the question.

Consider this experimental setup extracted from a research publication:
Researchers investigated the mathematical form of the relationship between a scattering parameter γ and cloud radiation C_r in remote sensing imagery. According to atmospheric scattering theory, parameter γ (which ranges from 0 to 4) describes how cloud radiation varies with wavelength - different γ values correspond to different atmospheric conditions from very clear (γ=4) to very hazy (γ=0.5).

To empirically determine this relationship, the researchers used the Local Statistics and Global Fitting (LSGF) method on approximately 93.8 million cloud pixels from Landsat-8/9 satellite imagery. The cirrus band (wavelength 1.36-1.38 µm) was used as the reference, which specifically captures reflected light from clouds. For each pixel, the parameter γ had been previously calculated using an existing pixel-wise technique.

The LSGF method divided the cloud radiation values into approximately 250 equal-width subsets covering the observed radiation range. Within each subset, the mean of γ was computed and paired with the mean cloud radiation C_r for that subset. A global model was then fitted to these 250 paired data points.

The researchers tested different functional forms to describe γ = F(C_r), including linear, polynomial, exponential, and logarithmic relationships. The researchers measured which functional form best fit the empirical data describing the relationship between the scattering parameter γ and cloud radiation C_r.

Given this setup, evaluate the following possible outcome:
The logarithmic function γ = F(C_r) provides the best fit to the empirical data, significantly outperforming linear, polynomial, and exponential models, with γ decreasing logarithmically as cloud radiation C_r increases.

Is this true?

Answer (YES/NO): NO